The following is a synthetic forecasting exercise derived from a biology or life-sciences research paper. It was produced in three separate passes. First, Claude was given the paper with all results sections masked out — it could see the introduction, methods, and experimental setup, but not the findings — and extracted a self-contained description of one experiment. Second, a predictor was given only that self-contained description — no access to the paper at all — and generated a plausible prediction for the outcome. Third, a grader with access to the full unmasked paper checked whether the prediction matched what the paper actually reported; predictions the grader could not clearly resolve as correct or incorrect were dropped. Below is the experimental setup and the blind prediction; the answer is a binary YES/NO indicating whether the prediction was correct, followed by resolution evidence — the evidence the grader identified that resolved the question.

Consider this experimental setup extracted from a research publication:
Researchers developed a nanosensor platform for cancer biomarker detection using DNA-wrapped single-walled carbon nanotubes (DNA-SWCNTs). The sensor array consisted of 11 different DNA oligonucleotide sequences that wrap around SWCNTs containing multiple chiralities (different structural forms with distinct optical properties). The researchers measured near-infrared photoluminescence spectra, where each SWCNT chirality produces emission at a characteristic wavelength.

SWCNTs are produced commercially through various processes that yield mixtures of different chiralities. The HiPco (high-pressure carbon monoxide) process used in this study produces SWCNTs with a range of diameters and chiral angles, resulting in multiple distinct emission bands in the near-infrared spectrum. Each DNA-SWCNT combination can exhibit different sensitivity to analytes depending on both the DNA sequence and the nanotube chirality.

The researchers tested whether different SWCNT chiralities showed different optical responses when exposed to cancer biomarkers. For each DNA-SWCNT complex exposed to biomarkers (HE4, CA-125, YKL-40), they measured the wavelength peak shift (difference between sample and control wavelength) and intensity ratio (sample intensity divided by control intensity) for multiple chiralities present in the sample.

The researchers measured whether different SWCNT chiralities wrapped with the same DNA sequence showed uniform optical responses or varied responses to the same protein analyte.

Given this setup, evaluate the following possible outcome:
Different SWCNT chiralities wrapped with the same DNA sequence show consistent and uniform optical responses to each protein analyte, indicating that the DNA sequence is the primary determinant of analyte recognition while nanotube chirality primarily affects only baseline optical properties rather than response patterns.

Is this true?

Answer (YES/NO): NO